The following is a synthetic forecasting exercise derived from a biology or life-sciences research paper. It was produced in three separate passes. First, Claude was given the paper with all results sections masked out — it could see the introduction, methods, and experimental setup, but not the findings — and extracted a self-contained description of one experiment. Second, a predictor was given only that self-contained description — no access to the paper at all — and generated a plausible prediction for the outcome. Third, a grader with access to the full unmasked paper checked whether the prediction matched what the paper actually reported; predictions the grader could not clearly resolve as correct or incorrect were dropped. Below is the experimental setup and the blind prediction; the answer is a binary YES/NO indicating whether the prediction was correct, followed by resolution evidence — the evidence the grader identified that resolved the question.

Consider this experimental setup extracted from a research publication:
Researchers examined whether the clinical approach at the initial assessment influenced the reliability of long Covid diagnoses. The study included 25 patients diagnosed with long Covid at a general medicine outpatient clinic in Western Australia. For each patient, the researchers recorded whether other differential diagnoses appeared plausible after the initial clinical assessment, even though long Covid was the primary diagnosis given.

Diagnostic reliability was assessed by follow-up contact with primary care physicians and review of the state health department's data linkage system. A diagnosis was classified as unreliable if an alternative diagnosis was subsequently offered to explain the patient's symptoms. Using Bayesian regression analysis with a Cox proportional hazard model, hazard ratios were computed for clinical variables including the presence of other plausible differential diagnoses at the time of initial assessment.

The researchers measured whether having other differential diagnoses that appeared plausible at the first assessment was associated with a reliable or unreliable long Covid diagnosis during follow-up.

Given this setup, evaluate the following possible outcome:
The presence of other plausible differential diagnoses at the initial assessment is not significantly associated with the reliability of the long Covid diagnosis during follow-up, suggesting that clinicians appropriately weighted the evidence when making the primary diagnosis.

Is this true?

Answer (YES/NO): NO